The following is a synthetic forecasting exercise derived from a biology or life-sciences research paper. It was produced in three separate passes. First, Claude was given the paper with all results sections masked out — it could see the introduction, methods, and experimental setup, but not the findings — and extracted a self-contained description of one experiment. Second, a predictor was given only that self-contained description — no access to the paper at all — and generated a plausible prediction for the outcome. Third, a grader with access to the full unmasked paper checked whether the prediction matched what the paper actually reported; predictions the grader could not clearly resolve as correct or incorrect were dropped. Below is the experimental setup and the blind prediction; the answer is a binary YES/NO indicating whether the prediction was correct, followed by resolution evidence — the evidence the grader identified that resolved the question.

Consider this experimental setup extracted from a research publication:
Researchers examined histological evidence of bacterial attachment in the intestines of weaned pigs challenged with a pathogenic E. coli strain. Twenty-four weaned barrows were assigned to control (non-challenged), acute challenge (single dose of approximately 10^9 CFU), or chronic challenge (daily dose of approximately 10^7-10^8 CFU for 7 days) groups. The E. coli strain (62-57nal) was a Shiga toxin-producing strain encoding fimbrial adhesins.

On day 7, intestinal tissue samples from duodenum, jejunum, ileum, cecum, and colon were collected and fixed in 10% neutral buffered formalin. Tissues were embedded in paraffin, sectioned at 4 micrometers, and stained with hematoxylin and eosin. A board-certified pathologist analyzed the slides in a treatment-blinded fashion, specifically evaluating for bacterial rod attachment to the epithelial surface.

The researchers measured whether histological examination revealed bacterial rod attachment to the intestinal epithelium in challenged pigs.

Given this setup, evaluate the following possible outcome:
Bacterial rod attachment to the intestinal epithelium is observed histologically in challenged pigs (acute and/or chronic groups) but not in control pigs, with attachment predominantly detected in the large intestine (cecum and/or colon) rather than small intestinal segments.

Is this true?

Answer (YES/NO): NO